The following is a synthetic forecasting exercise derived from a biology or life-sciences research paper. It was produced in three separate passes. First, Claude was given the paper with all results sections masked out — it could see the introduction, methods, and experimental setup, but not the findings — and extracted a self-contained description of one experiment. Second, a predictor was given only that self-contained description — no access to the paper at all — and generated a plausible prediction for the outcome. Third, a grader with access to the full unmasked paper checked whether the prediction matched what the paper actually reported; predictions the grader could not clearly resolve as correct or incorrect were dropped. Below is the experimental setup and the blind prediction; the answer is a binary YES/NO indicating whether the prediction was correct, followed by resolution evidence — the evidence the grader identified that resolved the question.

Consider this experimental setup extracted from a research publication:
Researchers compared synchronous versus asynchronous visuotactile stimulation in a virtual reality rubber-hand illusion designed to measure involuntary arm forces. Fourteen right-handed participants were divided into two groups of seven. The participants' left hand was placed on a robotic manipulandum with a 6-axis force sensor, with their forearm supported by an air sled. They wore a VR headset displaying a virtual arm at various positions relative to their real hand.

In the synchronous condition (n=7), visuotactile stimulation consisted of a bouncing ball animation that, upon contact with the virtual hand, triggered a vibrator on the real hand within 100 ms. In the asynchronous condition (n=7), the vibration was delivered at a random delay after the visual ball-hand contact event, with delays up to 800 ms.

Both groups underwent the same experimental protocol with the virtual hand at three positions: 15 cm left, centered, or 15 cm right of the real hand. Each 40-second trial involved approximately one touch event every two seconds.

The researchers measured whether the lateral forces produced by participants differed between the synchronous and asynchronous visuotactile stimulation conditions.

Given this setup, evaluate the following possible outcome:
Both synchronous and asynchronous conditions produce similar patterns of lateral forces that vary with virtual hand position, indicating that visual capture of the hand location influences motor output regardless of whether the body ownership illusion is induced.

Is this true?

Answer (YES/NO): YES